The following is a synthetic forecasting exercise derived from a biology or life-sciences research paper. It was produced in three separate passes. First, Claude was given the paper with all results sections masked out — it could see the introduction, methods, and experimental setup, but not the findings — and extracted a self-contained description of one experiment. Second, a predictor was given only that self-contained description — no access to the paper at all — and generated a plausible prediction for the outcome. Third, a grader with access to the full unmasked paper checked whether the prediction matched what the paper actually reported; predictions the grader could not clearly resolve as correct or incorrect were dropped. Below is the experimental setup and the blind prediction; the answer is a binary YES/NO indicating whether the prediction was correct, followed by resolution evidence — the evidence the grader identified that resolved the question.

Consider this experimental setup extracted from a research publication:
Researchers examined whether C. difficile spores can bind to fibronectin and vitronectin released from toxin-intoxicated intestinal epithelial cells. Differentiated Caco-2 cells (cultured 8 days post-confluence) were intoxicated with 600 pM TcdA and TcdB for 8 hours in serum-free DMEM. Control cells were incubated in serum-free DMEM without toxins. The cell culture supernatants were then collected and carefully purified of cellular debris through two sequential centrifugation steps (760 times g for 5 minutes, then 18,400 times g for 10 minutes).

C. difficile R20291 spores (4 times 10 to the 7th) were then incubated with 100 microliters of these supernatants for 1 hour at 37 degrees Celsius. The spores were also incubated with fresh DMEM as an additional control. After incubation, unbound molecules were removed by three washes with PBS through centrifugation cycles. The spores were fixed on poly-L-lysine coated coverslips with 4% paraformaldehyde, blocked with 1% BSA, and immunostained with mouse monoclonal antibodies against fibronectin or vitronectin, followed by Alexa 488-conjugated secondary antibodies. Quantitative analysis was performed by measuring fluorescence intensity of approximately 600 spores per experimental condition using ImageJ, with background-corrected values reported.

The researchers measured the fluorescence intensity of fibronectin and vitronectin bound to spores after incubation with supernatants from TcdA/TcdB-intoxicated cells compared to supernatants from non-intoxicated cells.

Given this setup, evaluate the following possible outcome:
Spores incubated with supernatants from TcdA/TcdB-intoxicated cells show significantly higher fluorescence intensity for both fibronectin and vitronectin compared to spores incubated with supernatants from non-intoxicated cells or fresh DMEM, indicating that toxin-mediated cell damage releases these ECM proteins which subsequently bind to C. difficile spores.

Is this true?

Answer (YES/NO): YES